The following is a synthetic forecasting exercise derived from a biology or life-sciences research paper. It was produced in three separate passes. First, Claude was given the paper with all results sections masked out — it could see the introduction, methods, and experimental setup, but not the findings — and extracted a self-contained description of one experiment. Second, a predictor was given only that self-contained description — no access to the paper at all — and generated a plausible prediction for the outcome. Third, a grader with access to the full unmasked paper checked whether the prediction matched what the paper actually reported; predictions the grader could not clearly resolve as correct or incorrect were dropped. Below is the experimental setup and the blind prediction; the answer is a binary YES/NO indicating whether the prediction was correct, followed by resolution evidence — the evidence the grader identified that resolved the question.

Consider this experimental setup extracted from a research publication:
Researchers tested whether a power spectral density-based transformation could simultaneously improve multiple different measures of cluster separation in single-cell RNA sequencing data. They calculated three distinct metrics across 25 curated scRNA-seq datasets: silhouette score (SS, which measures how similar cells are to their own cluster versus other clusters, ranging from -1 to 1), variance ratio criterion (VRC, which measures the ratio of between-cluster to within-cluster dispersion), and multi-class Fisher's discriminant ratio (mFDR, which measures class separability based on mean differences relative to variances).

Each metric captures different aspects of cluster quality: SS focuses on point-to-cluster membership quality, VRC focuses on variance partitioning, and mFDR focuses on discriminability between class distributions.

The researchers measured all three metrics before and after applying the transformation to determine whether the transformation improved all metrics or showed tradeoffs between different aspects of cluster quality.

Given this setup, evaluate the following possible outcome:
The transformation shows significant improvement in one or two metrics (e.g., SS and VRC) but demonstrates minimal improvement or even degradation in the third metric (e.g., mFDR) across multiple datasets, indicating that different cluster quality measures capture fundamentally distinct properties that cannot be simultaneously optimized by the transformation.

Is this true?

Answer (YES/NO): NO